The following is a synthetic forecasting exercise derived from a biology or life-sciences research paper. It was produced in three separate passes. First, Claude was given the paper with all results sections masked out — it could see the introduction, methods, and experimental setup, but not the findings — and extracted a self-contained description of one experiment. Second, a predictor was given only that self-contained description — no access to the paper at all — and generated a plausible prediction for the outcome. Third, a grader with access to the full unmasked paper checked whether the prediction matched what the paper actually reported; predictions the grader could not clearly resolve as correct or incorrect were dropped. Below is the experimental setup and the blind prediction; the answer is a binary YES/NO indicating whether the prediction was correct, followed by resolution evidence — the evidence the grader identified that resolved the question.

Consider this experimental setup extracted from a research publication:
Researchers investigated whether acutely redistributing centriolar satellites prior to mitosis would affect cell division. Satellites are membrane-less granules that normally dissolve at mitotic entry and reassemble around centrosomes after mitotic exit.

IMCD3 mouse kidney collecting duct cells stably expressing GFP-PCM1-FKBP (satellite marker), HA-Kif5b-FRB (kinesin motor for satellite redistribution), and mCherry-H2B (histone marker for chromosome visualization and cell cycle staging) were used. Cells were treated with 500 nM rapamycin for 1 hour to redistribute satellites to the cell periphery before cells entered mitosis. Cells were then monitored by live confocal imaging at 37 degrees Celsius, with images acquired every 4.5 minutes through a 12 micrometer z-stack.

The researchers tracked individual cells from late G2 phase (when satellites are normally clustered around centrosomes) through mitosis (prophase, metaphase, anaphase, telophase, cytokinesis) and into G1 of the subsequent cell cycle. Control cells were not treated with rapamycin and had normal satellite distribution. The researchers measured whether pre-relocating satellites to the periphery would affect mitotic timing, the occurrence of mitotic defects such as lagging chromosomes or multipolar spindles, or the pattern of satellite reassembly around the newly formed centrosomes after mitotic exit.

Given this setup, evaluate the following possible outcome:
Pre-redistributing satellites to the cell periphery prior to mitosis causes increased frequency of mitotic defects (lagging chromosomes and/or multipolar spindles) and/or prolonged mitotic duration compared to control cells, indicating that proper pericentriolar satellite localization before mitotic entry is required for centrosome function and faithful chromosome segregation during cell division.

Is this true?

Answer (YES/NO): NO